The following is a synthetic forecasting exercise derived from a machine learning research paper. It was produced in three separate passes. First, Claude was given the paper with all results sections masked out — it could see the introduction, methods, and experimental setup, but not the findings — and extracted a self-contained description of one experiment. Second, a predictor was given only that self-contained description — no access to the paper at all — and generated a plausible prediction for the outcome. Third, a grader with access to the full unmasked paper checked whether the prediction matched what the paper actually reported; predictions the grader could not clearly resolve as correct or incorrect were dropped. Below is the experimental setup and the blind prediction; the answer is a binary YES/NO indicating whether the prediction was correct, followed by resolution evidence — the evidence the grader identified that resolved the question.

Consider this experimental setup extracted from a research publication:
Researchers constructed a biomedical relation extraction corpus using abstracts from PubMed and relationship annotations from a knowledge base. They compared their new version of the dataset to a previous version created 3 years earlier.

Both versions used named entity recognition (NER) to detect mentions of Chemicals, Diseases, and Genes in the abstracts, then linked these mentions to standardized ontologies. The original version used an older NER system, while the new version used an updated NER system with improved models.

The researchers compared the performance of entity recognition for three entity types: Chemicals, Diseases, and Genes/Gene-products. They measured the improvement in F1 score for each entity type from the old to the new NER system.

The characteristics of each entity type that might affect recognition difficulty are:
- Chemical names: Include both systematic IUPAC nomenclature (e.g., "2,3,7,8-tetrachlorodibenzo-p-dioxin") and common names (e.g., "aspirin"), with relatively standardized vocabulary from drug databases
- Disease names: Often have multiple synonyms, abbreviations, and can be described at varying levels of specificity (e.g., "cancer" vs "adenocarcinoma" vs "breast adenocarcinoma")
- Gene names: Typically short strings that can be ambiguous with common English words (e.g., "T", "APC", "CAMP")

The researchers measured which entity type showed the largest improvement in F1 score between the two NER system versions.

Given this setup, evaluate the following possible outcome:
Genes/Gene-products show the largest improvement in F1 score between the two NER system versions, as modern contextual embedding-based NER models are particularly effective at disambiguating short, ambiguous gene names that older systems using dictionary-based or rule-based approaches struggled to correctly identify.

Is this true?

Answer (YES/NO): NO